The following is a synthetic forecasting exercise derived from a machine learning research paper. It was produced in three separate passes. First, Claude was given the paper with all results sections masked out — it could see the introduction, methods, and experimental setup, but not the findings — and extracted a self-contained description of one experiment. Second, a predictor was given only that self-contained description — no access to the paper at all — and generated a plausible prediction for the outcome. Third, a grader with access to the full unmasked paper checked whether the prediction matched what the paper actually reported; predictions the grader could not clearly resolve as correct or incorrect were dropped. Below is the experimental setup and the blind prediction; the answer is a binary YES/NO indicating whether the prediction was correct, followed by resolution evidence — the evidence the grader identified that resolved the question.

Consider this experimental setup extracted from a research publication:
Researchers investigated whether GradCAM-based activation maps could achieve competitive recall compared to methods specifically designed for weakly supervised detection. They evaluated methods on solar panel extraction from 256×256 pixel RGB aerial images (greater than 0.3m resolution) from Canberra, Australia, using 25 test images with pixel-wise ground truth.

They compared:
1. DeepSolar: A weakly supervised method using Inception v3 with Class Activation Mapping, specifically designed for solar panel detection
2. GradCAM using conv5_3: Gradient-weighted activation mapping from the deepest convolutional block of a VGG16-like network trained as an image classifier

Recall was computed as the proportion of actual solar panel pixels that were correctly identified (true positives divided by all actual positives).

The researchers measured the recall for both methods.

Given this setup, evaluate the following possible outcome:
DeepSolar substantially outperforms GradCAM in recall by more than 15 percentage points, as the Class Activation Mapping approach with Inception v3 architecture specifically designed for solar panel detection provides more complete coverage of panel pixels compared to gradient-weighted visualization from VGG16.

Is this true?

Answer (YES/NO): NO